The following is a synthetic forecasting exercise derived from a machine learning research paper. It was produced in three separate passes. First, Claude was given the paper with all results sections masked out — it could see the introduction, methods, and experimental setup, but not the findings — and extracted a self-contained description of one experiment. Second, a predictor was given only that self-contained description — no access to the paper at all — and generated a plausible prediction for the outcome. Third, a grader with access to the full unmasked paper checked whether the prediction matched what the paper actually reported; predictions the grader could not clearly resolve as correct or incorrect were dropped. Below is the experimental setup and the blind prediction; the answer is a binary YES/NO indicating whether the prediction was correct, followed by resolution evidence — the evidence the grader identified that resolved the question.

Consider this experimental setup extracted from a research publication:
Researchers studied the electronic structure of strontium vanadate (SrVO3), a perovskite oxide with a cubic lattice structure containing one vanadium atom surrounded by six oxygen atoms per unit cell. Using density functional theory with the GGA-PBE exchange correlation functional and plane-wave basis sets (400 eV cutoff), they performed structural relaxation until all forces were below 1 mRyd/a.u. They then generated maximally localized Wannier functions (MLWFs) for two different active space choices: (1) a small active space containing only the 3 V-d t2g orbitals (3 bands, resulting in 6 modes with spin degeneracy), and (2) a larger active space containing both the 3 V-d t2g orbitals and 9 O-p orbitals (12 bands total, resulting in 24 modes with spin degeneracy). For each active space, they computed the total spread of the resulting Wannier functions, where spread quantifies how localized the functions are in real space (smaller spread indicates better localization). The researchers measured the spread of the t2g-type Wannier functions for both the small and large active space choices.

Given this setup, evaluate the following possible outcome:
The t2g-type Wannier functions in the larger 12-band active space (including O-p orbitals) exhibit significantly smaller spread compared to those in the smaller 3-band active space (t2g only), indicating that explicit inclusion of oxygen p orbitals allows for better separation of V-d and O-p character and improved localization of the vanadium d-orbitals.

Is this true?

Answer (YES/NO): YES